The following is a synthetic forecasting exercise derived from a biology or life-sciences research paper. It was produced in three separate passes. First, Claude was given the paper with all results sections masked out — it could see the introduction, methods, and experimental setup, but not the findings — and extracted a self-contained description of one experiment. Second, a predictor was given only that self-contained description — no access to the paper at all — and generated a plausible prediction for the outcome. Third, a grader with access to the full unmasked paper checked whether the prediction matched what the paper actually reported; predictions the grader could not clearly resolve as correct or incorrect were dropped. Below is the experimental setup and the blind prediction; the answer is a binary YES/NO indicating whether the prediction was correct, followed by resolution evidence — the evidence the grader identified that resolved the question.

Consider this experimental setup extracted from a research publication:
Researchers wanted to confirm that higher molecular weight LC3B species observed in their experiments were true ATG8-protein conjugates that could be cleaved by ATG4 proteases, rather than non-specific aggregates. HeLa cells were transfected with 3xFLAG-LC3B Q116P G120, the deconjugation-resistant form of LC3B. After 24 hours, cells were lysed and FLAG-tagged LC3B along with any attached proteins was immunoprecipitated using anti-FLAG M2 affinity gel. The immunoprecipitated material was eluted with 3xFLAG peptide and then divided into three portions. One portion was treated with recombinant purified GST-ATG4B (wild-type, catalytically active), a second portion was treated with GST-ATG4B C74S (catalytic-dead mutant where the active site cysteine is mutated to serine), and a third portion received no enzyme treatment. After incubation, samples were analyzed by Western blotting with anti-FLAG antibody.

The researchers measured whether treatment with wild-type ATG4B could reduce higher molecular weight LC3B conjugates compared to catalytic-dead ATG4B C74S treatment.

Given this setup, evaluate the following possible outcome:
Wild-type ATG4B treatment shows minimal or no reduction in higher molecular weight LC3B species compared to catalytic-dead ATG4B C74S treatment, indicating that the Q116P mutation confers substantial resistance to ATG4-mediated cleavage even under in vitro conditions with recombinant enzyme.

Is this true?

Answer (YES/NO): YES